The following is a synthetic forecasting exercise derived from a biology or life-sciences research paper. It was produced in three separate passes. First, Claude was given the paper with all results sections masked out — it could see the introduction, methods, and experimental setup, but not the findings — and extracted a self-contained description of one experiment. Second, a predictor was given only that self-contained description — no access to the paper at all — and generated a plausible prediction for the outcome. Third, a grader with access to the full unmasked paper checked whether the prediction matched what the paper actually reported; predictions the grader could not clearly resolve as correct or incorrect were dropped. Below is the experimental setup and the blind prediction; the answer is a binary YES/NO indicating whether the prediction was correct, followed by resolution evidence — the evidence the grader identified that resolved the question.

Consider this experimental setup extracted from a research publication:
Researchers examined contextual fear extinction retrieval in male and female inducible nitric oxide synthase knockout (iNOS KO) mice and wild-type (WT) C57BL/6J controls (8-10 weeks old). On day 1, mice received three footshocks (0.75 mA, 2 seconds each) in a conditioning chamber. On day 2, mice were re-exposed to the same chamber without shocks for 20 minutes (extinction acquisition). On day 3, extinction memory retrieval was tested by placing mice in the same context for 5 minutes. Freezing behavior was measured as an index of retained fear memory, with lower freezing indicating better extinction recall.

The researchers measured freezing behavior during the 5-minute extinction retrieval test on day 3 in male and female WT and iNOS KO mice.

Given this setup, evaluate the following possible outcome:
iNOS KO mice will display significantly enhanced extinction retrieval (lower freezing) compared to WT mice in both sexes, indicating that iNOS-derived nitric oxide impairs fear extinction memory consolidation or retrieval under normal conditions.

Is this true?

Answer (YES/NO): NO